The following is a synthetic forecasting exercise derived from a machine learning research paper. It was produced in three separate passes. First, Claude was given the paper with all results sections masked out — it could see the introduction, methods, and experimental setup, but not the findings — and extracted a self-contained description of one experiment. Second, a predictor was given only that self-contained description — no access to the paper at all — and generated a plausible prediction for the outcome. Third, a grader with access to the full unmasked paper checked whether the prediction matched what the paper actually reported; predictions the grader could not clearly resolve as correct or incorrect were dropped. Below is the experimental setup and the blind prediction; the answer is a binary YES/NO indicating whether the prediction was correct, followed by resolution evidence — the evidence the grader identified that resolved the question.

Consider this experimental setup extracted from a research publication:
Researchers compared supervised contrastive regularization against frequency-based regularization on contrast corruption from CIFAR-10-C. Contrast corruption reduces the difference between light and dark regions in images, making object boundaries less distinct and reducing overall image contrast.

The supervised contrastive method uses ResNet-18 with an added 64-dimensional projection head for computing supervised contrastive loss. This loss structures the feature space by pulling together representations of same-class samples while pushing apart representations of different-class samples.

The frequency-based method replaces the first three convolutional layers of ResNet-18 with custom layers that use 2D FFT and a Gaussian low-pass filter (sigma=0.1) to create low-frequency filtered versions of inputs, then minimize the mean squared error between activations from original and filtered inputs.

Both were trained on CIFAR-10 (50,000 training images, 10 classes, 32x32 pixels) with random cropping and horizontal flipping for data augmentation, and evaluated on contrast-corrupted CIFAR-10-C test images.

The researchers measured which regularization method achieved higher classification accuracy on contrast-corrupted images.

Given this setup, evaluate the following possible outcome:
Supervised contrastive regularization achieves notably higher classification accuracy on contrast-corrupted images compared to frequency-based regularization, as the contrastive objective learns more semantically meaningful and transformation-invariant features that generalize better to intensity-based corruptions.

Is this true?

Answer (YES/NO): YES